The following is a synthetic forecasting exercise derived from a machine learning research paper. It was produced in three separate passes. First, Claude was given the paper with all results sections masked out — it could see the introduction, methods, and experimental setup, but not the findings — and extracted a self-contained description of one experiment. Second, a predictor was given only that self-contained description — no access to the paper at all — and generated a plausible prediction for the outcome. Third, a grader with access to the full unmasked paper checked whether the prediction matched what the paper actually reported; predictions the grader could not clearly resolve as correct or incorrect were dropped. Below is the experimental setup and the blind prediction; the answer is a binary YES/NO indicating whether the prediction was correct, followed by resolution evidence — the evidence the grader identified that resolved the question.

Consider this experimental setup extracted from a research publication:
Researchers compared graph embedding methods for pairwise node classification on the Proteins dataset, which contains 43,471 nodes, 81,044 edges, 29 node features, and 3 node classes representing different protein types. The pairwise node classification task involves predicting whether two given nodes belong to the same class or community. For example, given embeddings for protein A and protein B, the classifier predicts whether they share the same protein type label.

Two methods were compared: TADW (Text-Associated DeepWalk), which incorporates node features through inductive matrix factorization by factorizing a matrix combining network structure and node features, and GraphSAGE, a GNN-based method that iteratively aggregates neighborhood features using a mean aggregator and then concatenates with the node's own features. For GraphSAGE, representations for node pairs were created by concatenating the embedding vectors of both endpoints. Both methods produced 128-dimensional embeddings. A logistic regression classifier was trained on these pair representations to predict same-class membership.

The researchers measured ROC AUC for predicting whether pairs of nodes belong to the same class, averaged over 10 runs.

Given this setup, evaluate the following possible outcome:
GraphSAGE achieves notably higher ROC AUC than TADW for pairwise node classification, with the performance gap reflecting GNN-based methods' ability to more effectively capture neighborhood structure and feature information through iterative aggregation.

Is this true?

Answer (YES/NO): NO